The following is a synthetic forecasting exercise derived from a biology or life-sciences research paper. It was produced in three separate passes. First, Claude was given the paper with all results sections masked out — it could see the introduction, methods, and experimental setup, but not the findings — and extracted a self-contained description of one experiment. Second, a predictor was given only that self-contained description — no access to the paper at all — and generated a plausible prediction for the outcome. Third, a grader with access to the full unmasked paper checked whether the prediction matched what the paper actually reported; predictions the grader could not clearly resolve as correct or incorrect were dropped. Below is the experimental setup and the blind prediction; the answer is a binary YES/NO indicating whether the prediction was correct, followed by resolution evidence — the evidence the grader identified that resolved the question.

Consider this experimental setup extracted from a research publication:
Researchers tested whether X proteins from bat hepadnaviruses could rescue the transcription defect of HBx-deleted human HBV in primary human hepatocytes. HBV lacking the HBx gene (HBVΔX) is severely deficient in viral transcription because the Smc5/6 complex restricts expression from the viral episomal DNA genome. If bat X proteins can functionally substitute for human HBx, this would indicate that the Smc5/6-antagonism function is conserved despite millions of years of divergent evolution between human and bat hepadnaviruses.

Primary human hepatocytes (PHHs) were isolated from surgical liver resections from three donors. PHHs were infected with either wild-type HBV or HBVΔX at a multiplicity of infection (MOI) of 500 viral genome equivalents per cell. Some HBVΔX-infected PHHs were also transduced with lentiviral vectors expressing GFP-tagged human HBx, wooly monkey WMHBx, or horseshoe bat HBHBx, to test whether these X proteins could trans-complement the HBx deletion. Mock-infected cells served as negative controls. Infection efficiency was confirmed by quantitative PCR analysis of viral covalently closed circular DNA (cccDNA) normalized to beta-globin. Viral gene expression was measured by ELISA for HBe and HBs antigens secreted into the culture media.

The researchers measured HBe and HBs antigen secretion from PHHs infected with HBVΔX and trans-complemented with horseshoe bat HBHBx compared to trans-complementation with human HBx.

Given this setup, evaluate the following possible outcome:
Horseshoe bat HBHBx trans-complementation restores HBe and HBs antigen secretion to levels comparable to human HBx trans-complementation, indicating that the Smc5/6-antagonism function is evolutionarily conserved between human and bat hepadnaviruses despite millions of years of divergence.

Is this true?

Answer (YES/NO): YES